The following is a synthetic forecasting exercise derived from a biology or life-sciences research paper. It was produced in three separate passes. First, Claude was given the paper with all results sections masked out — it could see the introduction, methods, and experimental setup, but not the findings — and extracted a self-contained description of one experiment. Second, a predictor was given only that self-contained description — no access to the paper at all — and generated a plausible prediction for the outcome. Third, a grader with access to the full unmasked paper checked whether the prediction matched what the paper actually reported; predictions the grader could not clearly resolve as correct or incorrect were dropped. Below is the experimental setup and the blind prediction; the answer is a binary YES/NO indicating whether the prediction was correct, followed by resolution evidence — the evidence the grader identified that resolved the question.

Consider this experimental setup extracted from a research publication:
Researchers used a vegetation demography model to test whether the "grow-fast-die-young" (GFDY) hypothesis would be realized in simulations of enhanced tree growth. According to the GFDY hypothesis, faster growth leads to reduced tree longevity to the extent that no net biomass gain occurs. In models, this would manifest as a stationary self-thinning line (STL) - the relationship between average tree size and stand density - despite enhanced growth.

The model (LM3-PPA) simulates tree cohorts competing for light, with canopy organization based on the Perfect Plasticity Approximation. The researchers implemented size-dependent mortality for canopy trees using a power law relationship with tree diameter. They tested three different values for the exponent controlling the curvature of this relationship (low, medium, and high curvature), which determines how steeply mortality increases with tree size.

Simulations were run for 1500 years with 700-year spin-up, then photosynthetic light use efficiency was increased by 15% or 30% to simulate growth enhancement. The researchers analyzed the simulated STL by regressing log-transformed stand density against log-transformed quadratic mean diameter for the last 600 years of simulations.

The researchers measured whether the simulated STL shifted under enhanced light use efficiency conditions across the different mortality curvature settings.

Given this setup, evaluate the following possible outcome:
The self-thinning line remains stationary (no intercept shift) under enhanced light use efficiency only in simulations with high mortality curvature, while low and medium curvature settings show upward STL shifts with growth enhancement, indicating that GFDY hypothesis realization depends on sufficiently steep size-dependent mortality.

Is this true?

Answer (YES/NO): NO